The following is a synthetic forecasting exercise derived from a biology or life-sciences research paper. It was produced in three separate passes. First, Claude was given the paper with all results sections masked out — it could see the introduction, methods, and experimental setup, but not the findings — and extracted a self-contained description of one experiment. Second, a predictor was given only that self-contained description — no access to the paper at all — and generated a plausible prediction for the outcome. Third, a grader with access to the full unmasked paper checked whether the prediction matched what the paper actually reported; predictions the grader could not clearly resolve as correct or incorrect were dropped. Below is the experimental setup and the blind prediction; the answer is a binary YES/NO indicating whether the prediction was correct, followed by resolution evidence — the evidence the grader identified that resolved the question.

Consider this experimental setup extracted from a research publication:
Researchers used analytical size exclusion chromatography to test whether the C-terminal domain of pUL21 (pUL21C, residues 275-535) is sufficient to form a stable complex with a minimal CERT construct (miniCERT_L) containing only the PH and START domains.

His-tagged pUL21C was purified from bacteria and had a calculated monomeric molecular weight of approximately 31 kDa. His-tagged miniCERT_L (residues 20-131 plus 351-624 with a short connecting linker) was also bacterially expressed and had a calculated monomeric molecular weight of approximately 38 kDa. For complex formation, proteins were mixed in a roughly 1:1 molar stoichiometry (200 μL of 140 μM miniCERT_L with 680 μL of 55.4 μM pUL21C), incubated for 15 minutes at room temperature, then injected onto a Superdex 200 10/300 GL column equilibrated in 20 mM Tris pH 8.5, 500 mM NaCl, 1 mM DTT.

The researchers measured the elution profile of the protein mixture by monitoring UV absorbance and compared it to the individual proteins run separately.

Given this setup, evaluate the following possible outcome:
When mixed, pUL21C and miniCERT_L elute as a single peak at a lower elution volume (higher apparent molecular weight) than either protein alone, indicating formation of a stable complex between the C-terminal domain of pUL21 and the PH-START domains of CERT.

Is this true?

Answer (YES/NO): YES